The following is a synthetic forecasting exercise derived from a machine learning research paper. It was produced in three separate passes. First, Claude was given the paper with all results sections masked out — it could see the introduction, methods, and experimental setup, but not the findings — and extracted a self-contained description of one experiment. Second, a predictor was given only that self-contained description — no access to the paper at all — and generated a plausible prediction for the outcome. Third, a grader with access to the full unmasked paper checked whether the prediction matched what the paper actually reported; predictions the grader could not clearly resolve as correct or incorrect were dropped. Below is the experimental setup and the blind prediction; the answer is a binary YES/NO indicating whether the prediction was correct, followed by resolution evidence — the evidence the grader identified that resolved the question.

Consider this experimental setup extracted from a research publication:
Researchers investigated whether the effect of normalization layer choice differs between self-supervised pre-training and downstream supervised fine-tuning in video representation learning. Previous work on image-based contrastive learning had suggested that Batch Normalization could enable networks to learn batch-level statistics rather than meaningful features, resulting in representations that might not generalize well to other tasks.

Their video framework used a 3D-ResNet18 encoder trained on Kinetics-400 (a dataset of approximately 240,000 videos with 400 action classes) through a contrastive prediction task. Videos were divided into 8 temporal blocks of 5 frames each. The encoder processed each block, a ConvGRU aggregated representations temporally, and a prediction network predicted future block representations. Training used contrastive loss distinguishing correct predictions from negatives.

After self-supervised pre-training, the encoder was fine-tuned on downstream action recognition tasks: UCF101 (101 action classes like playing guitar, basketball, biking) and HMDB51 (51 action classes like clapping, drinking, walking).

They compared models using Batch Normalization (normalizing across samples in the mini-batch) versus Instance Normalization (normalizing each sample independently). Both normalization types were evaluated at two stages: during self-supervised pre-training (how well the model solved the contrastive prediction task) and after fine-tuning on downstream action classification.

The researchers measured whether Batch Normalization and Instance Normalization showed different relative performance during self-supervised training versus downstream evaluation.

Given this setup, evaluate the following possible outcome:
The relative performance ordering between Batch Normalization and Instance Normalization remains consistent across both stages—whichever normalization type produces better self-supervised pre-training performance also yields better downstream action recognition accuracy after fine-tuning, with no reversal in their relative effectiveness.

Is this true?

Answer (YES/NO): NO